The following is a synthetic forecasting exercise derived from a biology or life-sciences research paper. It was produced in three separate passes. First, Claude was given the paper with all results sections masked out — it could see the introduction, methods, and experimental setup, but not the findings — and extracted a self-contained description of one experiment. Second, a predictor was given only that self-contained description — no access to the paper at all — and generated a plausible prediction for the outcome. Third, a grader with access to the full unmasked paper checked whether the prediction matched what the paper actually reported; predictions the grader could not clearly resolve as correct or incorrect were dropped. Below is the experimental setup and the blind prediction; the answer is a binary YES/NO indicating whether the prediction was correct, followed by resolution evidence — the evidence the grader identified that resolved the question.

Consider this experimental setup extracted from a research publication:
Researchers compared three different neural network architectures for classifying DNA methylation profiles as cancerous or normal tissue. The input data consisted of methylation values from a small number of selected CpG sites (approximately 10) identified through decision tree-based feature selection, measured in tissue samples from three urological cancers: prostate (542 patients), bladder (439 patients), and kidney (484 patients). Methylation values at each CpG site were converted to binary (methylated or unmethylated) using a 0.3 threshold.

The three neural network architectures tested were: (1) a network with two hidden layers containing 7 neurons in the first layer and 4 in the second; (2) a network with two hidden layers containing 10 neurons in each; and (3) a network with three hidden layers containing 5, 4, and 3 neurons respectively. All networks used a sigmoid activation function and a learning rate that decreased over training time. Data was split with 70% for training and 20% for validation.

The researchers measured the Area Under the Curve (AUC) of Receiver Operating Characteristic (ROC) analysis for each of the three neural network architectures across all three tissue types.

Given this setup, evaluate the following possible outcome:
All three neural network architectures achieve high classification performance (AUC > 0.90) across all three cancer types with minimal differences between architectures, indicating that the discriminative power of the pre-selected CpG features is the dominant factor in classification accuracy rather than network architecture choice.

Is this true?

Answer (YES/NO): YES